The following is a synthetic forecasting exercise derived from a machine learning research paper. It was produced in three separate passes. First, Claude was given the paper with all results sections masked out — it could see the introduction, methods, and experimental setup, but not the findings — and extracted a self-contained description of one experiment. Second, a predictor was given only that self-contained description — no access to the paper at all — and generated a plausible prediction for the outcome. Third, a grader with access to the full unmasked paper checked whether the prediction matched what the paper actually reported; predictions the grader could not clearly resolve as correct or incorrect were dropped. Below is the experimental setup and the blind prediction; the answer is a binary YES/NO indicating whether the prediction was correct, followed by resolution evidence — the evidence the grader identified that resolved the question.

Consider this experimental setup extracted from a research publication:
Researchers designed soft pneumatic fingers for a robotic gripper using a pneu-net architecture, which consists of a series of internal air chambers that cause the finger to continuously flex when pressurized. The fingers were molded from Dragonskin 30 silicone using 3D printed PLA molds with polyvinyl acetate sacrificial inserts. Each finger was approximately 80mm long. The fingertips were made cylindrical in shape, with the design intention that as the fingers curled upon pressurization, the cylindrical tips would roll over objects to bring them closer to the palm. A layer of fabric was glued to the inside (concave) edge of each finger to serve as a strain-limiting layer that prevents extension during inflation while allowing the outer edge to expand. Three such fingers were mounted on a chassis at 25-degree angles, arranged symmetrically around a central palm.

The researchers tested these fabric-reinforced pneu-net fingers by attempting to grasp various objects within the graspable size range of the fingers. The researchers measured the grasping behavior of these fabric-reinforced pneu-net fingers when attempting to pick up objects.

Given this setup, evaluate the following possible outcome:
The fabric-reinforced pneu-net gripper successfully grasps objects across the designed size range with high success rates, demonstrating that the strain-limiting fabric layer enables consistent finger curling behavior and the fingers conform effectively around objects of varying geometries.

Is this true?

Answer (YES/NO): NO